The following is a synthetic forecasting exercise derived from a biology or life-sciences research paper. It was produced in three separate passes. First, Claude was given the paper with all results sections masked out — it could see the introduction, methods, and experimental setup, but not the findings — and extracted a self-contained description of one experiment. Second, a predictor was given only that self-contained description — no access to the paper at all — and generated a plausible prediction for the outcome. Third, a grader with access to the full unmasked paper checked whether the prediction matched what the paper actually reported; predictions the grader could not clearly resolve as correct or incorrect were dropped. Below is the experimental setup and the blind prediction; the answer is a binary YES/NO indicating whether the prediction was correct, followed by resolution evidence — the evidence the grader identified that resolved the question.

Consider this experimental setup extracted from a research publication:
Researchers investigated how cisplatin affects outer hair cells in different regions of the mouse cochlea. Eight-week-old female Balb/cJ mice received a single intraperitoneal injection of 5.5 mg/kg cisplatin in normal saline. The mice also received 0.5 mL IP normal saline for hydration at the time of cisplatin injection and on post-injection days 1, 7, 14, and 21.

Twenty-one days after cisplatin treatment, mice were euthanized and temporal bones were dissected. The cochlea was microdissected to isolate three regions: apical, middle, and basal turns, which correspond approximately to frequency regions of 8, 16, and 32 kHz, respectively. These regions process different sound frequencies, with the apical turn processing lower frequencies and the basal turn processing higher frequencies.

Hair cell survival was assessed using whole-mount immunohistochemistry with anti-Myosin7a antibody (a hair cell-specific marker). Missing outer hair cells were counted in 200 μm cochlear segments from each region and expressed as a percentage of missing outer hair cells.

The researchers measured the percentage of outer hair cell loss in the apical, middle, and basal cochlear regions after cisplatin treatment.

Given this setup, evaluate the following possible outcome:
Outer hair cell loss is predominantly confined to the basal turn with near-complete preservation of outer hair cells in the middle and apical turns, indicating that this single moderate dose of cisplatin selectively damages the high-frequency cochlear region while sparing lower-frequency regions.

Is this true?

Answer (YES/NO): NO